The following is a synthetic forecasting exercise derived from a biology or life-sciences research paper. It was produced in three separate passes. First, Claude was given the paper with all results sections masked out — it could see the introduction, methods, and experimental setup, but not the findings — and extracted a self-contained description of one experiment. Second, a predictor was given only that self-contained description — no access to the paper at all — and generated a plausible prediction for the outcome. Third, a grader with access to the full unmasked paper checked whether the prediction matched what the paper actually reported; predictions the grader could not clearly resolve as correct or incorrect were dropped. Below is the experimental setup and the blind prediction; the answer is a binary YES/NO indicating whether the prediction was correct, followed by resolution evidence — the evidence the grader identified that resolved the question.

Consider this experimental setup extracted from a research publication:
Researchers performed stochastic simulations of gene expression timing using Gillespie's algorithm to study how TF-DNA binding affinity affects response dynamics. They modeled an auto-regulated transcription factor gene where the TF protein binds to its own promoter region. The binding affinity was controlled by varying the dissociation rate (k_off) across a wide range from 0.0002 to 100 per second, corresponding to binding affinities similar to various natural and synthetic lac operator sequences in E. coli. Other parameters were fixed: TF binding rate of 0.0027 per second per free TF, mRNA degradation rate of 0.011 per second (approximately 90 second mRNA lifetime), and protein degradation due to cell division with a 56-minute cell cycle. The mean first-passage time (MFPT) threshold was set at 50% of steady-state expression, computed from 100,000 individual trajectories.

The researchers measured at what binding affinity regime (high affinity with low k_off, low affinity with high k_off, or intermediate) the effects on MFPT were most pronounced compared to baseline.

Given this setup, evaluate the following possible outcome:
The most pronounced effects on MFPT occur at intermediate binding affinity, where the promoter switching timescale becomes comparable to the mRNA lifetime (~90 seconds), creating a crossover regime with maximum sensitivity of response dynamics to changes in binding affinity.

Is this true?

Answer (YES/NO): NO